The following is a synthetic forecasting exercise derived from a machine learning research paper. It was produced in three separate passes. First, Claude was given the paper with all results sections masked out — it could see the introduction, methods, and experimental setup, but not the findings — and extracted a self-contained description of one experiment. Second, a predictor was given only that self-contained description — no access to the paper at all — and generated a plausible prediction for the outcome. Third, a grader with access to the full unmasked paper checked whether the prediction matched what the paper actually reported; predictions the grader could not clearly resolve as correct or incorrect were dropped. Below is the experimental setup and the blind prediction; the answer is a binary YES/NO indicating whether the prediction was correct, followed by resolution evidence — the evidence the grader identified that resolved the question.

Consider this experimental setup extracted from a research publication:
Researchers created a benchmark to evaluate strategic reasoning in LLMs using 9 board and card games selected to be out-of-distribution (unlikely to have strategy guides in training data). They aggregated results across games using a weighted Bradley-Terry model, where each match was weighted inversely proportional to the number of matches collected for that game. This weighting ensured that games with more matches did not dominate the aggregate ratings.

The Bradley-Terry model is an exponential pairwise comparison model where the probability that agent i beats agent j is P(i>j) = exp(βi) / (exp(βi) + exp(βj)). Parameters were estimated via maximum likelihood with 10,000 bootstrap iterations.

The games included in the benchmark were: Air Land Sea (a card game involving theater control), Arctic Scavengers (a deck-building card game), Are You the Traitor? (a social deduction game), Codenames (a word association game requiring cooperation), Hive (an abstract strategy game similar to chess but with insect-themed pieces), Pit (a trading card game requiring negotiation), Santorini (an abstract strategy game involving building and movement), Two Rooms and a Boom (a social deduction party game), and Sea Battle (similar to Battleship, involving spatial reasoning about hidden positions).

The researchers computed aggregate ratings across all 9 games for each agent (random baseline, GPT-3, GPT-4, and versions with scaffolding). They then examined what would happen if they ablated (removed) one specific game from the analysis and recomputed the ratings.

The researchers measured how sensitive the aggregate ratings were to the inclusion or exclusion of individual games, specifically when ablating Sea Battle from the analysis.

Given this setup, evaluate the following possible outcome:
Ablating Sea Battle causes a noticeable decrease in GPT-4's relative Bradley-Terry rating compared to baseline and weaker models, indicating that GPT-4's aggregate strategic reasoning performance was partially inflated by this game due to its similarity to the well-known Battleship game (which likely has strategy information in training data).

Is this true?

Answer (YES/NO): NO